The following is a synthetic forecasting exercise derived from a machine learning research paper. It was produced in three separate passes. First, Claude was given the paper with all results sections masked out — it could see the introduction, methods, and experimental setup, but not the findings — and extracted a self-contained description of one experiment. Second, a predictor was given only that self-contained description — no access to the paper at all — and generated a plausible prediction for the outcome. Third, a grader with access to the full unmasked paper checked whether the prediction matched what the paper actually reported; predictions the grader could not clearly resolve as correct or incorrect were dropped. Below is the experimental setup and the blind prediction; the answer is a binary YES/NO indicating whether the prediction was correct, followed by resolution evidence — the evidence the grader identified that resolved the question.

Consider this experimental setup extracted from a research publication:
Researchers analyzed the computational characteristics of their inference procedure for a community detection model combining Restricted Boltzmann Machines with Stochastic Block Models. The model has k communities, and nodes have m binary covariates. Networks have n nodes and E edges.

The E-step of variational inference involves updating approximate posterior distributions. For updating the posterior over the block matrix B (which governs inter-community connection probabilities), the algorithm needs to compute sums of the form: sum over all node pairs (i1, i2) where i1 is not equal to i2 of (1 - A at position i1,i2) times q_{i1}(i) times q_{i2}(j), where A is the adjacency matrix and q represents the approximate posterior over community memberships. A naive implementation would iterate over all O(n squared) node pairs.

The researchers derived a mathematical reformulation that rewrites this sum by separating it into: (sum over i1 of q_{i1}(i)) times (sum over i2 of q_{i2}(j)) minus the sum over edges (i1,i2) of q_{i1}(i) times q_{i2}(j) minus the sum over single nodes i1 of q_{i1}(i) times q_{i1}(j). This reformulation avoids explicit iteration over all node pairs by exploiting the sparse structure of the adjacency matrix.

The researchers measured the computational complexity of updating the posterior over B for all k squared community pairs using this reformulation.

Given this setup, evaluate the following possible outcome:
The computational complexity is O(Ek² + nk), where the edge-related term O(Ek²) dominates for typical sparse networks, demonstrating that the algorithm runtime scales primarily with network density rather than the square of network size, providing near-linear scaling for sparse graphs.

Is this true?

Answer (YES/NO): NO